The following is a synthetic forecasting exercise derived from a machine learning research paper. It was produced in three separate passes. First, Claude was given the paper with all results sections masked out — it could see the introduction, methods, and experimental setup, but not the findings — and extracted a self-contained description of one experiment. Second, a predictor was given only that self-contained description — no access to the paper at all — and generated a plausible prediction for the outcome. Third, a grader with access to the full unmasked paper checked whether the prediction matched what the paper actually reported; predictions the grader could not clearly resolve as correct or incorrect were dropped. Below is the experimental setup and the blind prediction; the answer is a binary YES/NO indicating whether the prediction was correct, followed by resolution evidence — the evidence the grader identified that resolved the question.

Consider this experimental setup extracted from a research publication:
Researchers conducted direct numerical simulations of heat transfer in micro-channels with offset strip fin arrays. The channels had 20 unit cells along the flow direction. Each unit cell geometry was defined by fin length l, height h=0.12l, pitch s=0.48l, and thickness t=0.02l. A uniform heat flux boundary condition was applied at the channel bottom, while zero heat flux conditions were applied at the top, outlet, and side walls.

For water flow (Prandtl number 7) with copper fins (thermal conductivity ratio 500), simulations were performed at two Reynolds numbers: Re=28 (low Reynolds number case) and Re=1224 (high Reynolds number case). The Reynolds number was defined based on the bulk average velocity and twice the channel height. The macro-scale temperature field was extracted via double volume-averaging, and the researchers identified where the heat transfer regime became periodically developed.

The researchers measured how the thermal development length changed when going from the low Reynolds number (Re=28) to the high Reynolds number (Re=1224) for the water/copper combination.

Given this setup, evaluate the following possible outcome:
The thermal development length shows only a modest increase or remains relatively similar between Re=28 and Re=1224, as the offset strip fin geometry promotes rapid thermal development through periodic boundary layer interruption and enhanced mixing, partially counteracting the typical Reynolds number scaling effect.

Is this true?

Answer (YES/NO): NO